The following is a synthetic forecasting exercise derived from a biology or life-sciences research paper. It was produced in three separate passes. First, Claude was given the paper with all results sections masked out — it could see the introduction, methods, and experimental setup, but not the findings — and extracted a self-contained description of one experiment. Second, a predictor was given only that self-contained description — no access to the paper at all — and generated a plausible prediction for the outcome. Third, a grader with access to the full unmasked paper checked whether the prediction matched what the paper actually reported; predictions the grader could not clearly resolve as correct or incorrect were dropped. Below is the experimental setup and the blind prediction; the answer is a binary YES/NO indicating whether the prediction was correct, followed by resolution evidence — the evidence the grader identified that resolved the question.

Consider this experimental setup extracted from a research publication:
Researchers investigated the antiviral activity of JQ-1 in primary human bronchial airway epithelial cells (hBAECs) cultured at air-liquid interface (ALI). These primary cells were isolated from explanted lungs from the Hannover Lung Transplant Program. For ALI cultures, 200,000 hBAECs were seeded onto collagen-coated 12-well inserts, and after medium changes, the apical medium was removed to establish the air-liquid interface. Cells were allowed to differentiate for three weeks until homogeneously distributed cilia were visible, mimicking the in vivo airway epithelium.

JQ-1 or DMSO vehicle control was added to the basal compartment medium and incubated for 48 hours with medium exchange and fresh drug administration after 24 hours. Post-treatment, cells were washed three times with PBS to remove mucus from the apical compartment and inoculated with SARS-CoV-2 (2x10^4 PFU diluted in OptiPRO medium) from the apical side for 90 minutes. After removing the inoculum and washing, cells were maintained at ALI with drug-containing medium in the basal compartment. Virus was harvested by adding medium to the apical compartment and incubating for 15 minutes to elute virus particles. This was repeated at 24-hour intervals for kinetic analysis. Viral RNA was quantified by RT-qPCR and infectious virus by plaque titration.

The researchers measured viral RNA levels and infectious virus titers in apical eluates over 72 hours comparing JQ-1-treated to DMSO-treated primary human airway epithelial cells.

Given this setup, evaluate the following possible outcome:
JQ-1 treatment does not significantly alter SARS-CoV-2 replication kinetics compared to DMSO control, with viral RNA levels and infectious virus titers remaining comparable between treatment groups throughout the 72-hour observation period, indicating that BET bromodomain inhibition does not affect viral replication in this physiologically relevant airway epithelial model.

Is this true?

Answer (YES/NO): NO